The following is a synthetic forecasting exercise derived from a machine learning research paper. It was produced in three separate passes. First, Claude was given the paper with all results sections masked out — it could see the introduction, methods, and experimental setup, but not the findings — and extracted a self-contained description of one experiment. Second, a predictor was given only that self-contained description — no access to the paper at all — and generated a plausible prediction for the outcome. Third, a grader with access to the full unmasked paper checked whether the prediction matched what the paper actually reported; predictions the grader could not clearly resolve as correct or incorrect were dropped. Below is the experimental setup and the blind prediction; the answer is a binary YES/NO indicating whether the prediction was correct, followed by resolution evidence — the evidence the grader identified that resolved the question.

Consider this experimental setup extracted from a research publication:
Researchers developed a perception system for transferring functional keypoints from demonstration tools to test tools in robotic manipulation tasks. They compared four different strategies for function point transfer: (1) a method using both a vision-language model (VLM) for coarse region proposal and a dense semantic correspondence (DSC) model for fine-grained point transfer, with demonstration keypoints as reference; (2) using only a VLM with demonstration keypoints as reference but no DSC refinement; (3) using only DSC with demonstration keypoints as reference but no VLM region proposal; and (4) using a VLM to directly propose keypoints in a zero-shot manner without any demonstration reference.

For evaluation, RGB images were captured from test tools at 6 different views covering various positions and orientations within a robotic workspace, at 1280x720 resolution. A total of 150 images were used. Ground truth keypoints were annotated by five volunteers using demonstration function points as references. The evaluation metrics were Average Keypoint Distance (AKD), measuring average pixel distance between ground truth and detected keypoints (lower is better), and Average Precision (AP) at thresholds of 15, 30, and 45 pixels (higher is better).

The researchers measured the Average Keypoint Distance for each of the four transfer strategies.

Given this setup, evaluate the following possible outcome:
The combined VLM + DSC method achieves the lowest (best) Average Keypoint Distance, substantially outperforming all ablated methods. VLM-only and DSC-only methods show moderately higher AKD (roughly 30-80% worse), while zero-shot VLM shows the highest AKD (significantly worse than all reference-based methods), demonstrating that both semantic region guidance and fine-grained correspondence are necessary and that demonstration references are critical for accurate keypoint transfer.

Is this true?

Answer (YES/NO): YES